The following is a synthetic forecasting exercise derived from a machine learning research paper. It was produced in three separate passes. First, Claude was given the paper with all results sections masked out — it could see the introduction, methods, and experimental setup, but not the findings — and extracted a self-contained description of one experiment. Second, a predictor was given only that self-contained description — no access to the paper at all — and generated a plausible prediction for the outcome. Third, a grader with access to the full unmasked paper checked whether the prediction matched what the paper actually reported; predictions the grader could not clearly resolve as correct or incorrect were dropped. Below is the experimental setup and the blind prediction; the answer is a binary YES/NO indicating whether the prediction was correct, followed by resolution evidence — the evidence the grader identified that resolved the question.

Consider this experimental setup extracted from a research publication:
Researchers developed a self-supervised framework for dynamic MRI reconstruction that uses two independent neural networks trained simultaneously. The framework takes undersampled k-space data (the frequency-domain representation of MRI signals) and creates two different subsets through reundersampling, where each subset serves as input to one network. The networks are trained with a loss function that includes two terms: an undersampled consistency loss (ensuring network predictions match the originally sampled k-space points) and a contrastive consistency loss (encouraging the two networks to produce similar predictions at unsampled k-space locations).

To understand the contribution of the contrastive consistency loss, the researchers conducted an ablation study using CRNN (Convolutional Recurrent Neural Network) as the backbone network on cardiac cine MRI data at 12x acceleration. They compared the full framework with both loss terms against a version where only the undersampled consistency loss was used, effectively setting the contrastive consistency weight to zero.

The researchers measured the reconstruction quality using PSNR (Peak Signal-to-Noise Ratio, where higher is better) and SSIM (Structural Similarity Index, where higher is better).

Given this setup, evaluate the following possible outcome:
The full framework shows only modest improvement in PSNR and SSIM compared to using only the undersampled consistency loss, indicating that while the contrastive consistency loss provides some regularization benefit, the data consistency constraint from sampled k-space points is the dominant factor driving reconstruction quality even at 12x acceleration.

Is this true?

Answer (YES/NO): NO